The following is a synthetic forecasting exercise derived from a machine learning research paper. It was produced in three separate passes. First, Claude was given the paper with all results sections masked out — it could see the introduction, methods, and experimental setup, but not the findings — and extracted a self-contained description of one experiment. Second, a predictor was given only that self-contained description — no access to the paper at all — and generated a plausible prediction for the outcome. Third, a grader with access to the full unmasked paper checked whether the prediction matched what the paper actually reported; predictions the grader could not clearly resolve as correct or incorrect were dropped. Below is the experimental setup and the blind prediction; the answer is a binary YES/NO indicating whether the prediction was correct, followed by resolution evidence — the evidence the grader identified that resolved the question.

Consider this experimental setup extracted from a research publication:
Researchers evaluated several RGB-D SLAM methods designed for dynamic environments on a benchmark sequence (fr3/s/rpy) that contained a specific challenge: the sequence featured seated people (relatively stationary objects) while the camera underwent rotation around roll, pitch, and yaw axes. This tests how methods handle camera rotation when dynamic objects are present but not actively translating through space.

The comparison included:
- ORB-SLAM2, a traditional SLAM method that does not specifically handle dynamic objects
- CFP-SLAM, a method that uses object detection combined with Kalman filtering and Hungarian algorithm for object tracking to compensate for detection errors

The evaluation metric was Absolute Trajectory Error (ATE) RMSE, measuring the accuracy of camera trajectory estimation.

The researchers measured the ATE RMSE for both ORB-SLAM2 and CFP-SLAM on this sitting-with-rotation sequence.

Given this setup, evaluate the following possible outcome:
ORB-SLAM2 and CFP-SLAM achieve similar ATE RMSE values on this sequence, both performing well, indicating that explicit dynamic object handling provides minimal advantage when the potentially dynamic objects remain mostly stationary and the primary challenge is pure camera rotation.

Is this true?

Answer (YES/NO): NO